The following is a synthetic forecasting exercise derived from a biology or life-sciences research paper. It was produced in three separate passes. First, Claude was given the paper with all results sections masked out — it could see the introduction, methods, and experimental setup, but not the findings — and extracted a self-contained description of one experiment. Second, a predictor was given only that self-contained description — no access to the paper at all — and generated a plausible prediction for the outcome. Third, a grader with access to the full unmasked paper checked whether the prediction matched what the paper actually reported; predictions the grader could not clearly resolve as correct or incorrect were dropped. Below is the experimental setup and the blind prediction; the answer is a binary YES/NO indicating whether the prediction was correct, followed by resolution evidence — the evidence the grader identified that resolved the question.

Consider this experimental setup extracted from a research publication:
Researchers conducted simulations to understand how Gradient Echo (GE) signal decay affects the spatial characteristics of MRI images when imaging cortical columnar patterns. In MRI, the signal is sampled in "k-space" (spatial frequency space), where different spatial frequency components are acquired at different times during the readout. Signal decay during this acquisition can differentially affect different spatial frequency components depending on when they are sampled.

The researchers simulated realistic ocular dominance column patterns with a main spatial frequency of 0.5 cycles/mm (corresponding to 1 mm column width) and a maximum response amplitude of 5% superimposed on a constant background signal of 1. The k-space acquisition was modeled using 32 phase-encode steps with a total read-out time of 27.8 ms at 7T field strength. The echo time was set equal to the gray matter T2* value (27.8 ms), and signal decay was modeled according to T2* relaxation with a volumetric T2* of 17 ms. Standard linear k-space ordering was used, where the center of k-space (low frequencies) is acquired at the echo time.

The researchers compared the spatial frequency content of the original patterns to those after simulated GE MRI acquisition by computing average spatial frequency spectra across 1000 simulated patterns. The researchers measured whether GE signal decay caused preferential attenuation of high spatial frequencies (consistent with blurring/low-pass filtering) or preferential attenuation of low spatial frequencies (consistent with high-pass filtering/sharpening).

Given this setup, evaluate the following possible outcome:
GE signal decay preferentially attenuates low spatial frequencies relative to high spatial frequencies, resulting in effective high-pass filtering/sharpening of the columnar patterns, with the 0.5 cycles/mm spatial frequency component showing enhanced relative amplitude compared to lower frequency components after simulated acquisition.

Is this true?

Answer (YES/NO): YES